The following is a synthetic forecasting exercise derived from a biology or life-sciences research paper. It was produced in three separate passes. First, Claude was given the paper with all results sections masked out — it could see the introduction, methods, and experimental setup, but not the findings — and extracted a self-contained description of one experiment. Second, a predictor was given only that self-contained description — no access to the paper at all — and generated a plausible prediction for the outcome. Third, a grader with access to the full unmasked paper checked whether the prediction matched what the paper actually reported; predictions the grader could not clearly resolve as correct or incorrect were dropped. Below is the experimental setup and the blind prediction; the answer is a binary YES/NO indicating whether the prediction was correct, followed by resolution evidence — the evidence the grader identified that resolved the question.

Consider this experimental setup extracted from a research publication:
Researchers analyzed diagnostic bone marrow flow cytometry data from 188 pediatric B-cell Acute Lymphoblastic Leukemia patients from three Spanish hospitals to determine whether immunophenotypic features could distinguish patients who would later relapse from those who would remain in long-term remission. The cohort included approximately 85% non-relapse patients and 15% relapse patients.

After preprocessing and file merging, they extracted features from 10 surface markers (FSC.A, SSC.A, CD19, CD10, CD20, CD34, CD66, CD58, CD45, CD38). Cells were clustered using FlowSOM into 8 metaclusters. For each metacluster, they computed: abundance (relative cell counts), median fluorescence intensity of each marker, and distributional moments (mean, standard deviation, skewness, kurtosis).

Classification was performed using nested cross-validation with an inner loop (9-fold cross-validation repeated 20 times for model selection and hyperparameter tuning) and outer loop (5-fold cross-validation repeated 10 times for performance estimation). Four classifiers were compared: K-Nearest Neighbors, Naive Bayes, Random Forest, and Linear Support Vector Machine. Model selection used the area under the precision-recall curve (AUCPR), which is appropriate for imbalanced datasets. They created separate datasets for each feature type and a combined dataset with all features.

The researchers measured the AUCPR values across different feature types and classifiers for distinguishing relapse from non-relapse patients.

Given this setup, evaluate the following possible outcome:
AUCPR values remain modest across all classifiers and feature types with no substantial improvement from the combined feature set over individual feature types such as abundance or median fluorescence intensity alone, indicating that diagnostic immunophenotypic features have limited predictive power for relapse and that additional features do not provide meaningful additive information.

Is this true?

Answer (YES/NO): YES